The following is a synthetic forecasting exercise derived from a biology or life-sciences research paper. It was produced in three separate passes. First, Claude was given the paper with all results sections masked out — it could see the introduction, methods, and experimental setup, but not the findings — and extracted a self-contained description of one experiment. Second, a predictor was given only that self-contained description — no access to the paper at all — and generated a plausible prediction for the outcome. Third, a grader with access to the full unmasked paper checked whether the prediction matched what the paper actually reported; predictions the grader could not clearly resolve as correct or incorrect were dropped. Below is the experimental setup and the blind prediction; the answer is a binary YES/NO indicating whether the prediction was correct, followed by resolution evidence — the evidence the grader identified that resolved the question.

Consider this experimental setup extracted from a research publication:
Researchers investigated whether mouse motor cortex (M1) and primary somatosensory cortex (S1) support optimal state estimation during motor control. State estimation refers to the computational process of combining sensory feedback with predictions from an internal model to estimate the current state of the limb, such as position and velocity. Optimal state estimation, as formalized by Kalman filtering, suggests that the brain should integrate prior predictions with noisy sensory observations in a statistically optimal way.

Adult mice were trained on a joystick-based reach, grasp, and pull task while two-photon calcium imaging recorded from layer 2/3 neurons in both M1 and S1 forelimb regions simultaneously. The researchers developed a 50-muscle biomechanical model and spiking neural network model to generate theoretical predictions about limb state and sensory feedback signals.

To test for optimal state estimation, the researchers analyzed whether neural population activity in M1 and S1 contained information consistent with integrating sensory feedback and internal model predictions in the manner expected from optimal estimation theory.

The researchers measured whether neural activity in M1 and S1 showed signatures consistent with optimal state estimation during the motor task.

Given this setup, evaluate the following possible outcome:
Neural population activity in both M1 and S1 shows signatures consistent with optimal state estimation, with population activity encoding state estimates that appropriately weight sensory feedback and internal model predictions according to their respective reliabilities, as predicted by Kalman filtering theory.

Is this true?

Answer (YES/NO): NO